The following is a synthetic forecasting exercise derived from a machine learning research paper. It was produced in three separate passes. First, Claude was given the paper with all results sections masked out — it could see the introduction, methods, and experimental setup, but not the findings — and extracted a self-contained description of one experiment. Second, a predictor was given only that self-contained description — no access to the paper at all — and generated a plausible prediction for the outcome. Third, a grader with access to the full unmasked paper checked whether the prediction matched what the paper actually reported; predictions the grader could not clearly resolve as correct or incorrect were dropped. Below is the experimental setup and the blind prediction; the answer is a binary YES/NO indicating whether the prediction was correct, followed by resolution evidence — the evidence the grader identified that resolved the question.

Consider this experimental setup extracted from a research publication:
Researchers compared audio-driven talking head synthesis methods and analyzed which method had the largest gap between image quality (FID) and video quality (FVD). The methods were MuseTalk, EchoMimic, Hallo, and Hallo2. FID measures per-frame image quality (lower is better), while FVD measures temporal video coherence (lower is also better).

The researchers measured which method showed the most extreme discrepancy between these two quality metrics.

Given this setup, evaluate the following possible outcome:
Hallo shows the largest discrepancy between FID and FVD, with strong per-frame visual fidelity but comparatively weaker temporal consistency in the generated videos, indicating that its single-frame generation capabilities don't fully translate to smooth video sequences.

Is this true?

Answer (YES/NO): NO